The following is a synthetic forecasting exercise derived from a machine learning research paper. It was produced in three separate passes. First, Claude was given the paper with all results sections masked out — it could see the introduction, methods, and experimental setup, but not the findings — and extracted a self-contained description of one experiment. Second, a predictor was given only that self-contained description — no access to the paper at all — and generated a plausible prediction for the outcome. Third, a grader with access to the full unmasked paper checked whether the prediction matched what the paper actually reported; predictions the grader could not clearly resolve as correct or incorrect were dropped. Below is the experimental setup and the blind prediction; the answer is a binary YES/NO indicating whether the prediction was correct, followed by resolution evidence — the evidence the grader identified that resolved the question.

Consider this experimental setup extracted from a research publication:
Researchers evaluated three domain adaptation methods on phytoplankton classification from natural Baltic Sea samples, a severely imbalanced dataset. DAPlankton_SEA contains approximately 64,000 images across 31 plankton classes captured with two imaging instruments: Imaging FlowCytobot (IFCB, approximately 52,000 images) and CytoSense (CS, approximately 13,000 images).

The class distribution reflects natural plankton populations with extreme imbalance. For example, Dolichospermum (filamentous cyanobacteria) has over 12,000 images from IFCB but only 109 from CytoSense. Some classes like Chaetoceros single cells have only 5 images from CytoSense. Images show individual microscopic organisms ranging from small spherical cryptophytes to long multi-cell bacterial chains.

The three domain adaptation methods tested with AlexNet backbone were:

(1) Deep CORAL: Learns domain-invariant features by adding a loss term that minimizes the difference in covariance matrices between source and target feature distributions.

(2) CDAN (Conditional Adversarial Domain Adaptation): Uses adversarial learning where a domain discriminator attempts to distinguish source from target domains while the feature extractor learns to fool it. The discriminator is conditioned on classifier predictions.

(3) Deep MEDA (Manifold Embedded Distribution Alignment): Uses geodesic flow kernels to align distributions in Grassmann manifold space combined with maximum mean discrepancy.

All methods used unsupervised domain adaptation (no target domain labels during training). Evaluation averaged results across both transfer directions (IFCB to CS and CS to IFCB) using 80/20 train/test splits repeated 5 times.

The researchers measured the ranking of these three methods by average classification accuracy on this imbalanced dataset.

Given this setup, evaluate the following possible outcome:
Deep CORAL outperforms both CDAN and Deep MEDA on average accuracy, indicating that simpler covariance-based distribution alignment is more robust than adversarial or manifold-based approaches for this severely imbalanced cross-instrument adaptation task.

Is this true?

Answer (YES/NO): NO